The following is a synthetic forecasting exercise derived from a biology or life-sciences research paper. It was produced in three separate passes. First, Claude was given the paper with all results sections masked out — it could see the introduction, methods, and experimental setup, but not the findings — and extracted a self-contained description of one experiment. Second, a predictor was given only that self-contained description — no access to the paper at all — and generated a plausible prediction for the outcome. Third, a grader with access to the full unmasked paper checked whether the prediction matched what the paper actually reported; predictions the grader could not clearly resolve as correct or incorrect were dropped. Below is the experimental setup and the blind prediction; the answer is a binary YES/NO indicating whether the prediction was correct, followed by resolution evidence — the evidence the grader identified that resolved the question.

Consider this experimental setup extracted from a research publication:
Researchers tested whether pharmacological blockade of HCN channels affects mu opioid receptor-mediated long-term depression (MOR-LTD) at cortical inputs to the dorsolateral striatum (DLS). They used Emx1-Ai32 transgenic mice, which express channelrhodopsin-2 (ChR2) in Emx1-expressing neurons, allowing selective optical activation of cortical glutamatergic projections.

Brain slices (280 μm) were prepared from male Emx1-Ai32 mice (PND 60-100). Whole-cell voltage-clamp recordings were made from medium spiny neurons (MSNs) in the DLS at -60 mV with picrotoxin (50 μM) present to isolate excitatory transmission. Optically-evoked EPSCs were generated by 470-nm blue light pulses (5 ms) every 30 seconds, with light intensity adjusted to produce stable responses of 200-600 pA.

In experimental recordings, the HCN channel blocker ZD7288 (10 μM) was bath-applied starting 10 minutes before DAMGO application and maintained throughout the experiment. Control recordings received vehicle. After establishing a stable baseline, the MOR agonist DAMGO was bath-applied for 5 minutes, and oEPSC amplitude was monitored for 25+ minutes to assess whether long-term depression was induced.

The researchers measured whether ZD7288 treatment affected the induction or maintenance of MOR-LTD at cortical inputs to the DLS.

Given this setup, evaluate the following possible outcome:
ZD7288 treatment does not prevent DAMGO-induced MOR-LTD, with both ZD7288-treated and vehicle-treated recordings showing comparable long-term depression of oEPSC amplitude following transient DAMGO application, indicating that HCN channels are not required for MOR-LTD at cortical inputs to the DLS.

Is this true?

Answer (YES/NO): NO